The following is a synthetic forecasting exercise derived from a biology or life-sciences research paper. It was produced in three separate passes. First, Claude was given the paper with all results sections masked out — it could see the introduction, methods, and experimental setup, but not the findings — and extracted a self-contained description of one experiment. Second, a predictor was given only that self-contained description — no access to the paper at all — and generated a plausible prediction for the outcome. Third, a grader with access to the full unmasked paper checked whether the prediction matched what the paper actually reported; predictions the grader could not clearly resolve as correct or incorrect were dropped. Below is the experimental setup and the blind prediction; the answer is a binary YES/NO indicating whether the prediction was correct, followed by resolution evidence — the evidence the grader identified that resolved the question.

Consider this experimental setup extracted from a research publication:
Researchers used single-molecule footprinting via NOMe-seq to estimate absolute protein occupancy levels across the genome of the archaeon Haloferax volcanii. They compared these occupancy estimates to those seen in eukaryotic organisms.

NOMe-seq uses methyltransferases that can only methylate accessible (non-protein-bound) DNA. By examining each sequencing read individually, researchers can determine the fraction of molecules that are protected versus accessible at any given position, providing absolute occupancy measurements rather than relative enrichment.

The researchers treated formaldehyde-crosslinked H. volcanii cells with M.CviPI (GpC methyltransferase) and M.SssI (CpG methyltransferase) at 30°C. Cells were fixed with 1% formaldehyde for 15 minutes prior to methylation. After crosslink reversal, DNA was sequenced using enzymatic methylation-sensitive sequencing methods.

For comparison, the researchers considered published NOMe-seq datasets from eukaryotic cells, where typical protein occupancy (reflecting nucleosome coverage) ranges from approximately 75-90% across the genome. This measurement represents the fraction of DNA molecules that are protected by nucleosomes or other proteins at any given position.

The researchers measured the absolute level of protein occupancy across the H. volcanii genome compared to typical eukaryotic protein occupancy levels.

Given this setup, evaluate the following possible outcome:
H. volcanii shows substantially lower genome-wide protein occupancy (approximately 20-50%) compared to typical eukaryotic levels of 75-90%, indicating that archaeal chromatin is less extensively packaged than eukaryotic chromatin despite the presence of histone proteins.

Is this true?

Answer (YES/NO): NO